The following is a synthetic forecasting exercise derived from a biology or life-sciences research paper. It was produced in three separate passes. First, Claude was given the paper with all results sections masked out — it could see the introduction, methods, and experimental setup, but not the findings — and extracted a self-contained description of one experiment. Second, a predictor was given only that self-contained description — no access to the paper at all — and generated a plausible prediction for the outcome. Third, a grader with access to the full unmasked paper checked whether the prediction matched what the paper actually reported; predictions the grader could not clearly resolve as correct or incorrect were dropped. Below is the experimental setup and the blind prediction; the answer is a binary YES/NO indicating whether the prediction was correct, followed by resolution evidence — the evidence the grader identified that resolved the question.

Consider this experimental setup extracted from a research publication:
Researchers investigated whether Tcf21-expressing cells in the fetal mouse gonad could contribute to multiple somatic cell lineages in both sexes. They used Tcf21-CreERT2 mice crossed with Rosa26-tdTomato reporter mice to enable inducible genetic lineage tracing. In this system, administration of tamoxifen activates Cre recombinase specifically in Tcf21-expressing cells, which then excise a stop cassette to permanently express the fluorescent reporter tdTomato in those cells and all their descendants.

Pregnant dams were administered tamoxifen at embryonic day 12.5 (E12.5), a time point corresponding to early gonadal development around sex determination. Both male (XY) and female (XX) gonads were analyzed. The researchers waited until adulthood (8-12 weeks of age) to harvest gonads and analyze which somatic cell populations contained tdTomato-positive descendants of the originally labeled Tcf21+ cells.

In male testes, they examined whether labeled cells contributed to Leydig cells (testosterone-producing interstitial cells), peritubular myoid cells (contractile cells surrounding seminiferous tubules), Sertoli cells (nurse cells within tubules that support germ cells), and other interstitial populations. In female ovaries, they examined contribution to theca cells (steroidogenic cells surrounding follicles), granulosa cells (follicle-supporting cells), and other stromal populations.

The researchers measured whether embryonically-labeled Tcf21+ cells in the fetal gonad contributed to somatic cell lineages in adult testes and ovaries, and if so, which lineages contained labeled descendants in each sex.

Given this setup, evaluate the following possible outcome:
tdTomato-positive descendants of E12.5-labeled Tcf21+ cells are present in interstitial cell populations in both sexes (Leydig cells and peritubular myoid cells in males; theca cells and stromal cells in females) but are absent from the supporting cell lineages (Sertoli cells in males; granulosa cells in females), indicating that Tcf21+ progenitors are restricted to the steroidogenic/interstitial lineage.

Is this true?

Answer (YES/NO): NO